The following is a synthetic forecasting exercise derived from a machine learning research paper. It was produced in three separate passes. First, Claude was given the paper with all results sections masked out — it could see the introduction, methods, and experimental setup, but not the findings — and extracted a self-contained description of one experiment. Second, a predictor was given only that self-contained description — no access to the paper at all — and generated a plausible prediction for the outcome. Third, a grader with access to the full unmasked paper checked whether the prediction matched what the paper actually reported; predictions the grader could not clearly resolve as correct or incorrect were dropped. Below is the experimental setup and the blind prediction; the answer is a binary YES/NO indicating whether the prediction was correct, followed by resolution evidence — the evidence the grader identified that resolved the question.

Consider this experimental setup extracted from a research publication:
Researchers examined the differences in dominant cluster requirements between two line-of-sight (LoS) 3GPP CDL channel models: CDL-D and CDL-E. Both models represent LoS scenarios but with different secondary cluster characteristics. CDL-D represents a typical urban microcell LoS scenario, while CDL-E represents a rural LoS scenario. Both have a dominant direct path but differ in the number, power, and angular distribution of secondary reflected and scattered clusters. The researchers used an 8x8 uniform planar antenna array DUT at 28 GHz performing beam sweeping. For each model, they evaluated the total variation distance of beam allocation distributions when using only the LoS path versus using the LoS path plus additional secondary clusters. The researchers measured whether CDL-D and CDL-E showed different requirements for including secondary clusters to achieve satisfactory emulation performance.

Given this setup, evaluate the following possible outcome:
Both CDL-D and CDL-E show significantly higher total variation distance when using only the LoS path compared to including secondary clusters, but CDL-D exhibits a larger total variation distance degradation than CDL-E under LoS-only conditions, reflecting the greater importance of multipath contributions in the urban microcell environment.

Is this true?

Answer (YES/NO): NO